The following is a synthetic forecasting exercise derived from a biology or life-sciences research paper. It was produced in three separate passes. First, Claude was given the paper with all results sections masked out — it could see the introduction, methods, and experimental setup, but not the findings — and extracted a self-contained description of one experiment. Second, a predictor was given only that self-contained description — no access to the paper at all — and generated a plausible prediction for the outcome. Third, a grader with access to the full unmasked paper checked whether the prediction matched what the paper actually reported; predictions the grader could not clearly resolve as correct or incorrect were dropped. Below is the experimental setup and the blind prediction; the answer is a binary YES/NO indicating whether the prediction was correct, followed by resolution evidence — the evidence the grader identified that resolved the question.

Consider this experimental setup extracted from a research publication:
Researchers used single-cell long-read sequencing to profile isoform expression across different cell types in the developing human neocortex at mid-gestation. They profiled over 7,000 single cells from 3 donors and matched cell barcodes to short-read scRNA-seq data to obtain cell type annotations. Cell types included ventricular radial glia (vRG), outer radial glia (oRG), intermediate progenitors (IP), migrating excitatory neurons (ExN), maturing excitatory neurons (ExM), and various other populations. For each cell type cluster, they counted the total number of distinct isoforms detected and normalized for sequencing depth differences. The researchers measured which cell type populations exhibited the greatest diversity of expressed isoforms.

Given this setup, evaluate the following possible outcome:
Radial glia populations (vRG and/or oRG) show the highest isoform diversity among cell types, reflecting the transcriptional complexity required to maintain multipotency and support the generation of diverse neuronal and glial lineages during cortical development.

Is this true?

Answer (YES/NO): NO